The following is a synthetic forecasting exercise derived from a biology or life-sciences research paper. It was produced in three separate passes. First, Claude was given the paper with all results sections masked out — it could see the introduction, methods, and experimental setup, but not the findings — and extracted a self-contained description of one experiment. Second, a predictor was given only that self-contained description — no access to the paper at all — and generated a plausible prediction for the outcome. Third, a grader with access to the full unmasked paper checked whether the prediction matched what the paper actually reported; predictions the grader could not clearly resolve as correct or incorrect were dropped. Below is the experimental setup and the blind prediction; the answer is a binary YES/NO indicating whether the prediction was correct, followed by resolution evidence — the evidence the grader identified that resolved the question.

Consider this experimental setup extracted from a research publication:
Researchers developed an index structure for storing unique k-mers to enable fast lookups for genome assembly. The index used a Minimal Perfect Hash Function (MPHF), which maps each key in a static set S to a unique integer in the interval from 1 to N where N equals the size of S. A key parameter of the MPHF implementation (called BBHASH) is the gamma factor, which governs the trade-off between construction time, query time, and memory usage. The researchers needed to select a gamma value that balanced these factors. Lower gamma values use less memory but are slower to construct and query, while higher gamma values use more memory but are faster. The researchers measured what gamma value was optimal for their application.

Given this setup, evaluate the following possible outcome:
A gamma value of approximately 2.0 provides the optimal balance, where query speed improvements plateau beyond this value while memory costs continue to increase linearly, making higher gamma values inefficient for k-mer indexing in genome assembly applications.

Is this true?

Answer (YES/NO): NO